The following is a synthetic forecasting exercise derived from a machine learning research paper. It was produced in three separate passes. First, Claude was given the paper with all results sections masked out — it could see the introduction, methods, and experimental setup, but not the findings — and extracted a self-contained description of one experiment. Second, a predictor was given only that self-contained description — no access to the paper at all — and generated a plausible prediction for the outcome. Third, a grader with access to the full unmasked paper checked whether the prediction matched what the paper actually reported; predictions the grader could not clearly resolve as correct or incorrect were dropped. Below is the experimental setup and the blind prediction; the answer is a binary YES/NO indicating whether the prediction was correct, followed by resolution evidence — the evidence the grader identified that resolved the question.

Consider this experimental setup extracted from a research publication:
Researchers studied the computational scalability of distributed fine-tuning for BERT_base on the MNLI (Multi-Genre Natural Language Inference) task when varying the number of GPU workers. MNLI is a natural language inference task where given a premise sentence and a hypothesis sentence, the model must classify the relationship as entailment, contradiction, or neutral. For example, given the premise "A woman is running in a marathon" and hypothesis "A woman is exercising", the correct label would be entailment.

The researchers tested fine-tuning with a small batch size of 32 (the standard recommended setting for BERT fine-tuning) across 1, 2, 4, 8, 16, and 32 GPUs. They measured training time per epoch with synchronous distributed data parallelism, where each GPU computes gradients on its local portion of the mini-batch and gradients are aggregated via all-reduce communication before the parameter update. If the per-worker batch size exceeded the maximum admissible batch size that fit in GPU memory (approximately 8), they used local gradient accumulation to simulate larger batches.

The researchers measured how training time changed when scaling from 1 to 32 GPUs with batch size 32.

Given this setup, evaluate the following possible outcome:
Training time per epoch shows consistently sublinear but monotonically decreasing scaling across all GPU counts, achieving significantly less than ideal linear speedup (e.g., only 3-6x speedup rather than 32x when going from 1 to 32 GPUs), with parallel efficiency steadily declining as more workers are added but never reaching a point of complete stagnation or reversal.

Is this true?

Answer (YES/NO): NO